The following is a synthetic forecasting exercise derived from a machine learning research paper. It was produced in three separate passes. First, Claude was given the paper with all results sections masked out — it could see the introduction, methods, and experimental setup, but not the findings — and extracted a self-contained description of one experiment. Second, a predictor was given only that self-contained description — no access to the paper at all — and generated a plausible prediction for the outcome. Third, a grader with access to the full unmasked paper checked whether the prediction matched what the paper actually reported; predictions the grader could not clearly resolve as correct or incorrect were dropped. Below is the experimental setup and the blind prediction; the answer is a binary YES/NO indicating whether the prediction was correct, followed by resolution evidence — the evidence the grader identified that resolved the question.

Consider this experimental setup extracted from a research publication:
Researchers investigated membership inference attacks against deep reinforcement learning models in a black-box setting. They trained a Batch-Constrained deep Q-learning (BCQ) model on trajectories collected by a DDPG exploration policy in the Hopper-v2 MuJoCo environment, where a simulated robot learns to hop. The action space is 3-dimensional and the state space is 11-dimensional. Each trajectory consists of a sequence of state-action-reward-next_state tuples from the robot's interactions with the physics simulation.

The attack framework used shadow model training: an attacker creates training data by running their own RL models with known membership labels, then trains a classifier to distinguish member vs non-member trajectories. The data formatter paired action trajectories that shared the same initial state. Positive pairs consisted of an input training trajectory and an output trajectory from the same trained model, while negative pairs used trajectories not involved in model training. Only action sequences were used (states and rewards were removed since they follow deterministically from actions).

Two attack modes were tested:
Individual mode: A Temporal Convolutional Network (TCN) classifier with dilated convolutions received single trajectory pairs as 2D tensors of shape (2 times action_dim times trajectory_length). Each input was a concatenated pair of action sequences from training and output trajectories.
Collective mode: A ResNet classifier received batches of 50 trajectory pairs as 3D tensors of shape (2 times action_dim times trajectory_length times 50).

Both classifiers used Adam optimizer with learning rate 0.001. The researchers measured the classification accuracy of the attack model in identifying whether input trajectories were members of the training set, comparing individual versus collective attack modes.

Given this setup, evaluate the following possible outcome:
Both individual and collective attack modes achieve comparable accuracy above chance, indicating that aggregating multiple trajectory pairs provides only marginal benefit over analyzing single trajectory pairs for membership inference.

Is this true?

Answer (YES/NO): NO